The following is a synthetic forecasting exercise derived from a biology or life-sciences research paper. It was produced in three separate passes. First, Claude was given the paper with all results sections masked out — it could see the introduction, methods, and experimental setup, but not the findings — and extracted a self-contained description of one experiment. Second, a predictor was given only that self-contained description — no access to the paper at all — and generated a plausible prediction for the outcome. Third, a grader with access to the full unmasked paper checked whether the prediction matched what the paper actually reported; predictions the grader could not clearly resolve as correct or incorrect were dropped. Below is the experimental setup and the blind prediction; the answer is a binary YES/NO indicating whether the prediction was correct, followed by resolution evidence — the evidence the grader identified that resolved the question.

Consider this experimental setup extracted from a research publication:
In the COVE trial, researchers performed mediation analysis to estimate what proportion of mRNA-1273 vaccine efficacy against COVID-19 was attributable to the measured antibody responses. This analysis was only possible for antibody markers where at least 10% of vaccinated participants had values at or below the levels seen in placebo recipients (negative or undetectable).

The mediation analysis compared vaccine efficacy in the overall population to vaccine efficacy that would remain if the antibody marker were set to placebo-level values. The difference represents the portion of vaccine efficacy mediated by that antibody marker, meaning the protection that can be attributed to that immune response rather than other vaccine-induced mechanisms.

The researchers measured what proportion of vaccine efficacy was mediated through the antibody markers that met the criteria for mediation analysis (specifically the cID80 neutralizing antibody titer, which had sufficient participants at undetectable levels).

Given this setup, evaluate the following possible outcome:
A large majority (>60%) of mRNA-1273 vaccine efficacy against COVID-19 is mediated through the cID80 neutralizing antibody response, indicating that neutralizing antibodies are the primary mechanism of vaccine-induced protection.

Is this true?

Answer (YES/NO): NO